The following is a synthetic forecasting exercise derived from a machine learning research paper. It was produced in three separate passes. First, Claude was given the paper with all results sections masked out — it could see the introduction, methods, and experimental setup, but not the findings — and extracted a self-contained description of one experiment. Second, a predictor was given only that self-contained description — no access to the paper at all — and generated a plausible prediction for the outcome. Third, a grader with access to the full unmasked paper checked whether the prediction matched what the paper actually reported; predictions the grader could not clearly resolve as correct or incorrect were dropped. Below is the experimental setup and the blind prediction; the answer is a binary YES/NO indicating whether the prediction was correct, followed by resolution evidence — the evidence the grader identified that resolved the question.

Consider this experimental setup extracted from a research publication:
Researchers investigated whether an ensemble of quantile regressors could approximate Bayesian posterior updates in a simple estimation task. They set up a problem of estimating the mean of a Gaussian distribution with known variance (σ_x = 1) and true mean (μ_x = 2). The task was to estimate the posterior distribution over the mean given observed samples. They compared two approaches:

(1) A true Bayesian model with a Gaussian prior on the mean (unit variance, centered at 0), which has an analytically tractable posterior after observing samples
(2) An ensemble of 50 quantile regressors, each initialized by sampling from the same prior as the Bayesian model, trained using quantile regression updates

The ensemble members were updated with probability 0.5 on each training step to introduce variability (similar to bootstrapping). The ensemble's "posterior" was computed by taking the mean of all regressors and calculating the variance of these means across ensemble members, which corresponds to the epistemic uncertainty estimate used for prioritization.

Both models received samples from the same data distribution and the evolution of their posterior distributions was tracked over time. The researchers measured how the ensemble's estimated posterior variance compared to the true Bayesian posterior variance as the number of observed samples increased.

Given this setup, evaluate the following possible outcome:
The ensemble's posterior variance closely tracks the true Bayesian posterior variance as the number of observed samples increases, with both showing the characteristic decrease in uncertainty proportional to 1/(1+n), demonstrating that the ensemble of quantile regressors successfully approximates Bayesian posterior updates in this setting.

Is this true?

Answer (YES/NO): NO